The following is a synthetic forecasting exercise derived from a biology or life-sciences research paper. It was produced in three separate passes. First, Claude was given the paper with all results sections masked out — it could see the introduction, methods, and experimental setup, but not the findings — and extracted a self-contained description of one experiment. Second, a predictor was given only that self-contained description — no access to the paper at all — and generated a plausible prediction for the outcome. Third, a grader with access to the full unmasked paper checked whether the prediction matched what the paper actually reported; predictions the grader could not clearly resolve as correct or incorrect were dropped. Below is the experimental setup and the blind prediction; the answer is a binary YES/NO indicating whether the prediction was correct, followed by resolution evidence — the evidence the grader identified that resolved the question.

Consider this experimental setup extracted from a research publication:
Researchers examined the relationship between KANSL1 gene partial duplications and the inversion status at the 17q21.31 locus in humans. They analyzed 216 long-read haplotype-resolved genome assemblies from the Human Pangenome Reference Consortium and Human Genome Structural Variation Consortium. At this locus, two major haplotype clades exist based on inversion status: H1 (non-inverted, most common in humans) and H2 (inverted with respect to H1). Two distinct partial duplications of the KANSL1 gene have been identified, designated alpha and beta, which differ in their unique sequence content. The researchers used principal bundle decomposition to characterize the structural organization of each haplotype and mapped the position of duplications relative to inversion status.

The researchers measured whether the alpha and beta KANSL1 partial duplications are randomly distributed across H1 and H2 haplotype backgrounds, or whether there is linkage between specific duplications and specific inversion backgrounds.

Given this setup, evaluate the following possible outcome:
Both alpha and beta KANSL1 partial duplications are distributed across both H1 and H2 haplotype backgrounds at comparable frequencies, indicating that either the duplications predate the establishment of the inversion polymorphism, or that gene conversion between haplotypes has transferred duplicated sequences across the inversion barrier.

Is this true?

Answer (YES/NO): NO